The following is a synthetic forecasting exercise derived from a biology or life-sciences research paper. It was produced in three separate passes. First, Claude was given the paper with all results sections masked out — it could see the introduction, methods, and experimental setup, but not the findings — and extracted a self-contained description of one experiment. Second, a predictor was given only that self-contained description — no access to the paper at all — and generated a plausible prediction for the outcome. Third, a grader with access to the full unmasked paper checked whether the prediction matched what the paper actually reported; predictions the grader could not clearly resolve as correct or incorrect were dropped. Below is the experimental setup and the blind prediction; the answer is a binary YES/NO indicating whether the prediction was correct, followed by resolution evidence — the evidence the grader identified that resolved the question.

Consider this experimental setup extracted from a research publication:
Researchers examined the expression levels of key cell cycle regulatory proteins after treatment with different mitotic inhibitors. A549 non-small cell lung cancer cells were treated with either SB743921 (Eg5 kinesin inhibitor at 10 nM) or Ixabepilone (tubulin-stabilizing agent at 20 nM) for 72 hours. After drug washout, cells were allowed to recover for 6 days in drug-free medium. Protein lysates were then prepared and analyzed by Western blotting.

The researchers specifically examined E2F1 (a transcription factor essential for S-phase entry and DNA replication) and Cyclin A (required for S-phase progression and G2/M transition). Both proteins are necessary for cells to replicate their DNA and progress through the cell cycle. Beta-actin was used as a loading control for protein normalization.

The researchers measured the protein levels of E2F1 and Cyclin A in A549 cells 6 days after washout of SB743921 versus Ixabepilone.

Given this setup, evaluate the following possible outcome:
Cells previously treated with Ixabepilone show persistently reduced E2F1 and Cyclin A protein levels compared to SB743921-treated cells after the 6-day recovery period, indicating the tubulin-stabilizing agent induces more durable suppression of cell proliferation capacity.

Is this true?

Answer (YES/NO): NO